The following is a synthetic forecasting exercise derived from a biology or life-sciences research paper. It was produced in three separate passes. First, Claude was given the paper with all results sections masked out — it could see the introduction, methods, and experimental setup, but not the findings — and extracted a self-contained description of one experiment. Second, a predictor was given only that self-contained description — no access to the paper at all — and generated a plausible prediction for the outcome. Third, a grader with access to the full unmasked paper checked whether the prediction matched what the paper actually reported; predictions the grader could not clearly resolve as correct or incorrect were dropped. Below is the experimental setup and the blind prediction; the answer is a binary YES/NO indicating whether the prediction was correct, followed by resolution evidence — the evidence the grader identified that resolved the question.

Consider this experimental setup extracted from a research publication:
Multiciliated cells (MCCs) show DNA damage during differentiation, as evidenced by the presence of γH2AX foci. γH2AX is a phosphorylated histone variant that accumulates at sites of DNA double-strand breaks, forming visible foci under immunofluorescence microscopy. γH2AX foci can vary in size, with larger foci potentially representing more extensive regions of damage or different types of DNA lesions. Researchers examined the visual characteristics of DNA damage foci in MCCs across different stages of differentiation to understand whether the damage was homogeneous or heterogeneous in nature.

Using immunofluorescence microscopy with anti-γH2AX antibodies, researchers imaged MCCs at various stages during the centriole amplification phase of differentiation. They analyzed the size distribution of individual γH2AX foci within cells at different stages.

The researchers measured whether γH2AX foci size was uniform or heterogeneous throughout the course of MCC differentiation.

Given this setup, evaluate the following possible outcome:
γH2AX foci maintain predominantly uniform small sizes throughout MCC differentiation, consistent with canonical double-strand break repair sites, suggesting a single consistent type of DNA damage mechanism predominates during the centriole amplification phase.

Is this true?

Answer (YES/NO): NO